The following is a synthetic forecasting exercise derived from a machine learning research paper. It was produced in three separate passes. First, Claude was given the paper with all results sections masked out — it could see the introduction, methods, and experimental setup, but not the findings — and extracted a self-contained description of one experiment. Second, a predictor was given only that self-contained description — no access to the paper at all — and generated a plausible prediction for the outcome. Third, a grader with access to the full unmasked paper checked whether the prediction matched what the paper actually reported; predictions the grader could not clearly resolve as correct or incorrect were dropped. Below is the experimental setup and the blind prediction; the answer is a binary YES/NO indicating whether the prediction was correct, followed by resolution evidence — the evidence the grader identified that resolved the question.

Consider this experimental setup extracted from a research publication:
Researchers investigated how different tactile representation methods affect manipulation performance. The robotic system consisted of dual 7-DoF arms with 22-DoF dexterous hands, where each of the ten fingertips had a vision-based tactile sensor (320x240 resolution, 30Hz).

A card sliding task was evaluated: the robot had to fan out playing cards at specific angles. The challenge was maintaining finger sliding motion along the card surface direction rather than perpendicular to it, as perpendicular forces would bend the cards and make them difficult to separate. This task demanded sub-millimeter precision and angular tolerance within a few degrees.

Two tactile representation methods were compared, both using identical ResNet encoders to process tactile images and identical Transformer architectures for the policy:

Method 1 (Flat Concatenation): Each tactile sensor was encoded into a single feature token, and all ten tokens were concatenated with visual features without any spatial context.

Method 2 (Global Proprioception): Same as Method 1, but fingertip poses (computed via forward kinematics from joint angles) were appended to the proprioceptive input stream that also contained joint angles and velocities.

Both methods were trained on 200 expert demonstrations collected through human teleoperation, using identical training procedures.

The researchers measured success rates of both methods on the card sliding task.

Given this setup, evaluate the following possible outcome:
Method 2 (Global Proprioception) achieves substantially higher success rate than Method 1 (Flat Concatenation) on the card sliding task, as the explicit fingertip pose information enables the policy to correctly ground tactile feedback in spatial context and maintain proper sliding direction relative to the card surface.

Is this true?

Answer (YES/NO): NO